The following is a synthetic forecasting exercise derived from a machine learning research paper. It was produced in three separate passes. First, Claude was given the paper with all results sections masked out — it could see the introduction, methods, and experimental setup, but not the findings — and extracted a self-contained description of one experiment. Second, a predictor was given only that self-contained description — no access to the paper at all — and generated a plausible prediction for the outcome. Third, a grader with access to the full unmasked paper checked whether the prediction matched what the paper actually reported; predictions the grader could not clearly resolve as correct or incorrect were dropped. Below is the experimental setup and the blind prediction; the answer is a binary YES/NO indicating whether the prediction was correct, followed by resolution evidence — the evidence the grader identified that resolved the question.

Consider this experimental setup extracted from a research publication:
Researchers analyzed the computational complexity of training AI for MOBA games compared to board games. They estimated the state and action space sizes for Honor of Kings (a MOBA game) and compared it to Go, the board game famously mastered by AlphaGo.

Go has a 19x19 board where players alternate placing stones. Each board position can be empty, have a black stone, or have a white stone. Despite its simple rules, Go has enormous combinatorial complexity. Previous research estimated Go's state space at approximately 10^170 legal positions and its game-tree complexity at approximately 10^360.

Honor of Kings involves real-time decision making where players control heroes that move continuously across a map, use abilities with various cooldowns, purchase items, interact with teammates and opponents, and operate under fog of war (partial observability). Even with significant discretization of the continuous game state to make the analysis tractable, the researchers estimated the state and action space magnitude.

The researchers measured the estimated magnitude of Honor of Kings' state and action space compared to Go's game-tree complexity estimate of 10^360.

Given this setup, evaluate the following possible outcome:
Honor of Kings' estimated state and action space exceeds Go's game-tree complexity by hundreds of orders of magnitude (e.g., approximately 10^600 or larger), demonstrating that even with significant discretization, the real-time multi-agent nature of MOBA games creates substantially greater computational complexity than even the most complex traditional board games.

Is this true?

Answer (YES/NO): NO